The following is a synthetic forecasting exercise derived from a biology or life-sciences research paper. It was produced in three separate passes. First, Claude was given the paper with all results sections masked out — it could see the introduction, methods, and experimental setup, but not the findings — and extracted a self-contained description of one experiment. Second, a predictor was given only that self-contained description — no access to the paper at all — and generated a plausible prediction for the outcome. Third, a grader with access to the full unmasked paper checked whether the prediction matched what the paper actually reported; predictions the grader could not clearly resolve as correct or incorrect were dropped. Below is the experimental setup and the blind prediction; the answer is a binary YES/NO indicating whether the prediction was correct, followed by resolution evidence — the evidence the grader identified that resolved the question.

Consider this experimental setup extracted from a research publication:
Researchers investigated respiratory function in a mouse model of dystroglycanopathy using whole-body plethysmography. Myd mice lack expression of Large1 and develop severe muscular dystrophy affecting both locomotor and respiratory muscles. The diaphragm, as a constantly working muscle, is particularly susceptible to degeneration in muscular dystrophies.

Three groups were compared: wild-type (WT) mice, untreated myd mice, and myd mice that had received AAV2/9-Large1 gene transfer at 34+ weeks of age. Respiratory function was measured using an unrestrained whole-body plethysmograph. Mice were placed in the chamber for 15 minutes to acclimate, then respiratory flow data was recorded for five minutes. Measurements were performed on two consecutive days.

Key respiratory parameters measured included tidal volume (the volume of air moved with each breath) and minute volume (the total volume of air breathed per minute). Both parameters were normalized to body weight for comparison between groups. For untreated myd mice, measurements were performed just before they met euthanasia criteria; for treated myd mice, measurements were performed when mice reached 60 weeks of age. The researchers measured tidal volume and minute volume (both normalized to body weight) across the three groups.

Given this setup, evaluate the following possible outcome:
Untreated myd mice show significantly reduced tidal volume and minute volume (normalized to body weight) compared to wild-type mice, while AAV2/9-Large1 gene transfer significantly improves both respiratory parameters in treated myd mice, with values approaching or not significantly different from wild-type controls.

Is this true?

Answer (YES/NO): NO